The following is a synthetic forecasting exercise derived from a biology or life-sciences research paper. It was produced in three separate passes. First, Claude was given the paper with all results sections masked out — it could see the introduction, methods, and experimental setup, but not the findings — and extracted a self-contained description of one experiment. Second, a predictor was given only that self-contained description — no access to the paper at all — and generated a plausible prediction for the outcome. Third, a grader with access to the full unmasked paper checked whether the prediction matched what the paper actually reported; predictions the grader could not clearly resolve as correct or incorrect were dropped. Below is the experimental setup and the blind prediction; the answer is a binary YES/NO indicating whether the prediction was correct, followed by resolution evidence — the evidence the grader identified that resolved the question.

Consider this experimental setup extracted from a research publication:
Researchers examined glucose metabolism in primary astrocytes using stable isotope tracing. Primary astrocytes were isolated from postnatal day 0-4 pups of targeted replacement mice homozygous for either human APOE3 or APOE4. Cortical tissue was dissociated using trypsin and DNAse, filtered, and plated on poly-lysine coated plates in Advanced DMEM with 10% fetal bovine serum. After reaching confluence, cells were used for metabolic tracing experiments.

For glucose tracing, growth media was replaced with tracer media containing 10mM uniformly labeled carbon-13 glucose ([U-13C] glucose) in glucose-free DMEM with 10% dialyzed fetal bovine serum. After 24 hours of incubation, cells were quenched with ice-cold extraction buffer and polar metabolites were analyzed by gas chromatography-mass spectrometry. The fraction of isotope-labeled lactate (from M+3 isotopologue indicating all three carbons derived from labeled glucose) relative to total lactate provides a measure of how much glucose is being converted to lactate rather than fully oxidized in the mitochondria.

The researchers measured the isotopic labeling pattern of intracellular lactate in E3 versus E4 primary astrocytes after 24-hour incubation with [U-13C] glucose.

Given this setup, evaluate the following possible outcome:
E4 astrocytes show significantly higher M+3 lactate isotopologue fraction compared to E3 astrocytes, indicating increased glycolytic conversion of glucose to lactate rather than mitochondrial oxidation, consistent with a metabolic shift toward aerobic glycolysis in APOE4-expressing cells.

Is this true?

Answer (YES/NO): YES